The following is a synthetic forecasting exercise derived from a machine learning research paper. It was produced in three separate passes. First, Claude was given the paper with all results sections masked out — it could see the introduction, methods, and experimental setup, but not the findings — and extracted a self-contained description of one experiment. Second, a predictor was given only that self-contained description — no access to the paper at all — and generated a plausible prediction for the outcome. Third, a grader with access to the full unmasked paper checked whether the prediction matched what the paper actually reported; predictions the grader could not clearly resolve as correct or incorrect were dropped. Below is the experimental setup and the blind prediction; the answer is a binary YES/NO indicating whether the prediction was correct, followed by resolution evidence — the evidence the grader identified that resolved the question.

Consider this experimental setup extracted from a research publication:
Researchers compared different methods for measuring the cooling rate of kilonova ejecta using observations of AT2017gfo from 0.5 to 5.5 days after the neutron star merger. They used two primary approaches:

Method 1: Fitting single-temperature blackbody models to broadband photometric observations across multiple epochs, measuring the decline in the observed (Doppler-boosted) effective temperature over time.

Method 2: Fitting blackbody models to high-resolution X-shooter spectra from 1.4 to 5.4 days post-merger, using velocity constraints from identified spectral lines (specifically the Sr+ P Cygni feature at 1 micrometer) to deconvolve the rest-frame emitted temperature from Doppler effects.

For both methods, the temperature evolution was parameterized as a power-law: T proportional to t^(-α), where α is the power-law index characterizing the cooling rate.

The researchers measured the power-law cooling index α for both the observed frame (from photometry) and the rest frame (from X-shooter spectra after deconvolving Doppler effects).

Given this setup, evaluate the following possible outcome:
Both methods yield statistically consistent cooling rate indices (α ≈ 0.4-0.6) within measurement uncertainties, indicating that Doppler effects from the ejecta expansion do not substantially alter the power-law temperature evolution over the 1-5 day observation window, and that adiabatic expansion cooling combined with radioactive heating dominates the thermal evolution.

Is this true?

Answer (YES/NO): NO